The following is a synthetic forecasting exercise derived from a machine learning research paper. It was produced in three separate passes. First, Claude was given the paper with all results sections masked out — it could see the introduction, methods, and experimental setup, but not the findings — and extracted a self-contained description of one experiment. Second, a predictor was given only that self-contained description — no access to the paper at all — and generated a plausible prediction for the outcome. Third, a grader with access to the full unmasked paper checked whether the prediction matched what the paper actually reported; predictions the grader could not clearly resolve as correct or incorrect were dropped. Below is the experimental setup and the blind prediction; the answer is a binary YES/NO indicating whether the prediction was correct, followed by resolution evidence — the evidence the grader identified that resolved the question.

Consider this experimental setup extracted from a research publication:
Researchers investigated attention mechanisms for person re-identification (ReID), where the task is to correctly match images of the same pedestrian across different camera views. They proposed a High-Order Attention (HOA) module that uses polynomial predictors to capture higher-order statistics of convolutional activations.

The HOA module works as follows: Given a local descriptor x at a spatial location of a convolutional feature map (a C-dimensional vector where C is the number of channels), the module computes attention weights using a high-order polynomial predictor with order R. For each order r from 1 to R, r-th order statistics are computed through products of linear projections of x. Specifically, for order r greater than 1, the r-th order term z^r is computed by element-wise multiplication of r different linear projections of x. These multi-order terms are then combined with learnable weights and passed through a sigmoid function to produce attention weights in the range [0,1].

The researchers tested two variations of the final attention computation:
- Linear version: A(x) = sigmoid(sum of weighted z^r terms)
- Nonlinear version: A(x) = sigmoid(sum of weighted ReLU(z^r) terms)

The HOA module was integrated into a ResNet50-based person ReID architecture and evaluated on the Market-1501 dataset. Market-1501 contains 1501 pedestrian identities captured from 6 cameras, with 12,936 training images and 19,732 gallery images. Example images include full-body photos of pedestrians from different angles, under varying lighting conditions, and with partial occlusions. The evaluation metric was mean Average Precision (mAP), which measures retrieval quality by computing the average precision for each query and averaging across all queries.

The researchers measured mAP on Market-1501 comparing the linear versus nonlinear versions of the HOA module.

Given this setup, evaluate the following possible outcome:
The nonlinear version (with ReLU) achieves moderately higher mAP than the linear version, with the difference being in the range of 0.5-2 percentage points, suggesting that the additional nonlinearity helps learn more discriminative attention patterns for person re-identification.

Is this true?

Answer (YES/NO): YES